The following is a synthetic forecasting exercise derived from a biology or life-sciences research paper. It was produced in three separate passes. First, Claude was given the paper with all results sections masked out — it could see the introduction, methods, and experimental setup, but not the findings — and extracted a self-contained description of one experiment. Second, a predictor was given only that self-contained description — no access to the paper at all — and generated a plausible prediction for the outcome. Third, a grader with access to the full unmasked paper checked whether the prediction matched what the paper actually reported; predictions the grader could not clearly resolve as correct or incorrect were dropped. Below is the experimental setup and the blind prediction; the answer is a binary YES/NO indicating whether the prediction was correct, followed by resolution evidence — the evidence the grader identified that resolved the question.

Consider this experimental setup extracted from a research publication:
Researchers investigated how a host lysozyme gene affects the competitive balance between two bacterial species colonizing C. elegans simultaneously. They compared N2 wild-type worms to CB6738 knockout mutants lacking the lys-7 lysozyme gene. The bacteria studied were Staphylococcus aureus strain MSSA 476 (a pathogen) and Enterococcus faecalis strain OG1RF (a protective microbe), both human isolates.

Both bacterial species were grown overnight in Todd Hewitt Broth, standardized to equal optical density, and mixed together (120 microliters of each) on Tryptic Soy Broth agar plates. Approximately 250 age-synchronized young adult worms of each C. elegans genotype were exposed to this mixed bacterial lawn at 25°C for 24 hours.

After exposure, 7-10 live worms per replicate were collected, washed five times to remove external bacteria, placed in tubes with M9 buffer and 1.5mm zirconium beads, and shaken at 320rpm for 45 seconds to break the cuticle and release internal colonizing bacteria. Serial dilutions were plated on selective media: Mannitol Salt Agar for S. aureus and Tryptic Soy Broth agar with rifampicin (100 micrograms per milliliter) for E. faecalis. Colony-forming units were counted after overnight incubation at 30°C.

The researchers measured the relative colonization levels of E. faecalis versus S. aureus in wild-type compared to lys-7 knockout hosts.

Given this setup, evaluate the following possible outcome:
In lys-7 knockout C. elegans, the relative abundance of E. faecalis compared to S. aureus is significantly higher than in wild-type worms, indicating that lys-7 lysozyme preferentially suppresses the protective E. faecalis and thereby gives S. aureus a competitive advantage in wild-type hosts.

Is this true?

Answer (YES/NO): NO